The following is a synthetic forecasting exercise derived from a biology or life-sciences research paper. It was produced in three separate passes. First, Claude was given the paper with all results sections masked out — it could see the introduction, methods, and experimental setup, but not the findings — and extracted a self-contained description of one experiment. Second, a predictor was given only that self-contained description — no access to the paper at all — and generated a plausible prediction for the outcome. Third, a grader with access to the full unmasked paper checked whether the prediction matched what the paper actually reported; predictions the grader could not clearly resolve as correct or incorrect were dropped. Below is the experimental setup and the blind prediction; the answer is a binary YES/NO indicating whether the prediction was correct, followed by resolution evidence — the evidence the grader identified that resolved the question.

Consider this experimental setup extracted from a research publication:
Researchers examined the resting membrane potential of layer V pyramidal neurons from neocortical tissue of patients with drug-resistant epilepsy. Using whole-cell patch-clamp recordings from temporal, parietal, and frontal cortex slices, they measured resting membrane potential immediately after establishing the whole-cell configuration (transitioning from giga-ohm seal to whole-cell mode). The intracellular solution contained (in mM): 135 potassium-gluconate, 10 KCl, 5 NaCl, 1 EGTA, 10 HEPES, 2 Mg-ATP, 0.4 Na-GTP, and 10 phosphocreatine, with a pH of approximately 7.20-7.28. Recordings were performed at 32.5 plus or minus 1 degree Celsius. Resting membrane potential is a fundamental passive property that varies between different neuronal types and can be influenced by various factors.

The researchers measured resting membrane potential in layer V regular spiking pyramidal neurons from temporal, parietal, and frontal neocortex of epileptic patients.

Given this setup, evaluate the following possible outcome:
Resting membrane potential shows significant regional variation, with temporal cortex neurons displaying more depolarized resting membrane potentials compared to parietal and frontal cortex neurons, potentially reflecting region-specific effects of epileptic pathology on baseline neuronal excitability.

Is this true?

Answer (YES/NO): NO